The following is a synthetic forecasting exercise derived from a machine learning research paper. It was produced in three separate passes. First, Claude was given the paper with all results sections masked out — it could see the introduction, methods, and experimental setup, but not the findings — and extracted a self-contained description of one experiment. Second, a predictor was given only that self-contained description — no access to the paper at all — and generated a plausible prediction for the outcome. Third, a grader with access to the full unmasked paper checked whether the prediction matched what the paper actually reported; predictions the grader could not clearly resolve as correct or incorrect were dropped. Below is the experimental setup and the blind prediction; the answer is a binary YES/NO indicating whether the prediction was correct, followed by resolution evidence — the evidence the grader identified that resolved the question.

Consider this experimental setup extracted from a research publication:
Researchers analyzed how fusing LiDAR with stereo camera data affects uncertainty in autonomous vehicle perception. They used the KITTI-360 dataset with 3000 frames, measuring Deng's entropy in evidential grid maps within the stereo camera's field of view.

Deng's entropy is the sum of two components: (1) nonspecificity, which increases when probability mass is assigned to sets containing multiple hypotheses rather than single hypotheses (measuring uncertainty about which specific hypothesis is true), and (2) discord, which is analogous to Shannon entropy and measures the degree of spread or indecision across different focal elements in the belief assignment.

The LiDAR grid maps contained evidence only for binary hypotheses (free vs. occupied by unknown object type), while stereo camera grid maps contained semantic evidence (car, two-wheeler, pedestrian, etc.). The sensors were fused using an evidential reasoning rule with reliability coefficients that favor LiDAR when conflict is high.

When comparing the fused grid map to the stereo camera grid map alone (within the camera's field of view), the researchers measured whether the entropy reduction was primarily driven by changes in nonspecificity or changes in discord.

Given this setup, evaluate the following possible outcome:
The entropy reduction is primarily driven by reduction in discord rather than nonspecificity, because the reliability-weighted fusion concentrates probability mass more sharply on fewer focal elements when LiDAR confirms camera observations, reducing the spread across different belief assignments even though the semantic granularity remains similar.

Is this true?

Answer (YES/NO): NO